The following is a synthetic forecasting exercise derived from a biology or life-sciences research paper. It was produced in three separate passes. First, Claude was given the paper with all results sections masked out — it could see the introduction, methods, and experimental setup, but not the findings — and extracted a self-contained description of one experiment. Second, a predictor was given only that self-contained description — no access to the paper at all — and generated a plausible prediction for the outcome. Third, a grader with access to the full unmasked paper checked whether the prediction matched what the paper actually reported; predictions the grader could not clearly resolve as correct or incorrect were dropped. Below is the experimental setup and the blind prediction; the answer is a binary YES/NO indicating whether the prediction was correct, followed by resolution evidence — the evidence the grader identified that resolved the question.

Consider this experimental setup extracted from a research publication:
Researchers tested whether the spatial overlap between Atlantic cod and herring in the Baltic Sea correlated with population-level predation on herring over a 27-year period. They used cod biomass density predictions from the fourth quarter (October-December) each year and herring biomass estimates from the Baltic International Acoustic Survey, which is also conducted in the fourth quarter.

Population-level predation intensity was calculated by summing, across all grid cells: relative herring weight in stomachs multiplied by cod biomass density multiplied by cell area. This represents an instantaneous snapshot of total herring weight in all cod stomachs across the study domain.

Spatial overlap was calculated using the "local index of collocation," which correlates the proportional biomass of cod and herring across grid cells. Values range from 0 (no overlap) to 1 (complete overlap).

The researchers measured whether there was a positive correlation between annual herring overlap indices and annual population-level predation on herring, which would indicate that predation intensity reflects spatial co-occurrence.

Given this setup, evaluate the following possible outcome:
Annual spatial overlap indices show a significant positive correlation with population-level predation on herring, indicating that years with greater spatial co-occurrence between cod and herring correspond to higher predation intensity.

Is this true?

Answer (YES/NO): NO